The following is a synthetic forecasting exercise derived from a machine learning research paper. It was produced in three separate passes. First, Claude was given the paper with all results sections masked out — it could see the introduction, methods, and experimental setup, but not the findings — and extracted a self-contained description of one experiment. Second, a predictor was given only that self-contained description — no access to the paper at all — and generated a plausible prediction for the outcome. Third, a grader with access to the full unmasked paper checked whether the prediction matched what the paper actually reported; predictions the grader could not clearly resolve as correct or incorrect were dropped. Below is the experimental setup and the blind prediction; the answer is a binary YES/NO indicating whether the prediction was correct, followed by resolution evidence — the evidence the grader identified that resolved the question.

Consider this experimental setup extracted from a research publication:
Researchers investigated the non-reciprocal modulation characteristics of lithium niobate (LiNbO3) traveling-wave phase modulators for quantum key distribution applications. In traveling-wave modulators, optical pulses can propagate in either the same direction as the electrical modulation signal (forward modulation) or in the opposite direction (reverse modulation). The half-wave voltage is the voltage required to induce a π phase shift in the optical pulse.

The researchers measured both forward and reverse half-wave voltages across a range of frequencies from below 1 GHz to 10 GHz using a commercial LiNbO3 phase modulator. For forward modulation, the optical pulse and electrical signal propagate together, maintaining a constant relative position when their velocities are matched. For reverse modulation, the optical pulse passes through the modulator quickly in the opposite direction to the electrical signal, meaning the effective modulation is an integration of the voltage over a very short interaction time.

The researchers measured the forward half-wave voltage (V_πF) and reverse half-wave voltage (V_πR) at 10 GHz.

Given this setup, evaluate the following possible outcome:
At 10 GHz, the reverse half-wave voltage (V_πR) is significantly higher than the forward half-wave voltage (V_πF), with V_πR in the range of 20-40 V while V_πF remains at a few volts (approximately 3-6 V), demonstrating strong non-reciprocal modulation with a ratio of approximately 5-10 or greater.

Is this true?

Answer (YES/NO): NO